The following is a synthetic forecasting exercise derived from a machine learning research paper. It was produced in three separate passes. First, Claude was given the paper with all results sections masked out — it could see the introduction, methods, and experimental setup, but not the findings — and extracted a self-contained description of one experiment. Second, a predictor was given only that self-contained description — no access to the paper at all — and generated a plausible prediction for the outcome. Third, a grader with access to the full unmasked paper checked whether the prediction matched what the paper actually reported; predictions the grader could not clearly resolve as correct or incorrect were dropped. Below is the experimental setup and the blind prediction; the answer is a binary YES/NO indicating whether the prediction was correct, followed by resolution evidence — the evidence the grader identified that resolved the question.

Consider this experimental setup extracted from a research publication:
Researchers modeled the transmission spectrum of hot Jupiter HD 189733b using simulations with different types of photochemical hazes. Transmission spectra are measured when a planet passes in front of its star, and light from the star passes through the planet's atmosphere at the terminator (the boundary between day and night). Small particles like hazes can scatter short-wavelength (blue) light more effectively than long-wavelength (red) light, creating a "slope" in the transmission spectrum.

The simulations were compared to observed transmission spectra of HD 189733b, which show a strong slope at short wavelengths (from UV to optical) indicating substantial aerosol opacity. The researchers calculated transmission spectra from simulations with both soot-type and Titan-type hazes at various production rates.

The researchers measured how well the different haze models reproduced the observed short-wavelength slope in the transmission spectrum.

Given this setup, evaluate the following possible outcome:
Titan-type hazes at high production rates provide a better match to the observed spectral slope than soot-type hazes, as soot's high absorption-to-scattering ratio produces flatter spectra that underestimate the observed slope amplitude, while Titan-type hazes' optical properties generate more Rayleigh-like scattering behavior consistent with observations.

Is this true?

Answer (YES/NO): NO